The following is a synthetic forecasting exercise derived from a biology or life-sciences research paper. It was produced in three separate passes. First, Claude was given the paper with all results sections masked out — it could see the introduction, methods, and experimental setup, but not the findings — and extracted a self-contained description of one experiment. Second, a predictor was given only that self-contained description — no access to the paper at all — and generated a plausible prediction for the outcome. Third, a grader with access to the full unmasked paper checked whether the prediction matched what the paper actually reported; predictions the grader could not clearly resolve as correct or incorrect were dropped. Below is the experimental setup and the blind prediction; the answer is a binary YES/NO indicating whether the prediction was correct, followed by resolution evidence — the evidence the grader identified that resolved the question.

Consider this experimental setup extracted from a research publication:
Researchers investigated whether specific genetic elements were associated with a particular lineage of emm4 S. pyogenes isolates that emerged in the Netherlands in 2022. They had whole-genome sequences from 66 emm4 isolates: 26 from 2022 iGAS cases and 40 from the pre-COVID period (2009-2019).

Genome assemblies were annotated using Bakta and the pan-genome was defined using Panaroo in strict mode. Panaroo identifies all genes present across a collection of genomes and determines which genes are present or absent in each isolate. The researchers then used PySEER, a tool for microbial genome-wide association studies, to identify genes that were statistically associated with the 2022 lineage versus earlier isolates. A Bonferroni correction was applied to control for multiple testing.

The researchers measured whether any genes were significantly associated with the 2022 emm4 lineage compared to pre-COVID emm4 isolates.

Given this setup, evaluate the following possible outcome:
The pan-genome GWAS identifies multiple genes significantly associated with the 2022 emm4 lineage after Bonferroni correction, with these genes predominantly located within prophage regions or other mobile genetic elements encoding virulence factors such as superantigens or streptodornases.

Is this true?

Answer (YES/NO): NO